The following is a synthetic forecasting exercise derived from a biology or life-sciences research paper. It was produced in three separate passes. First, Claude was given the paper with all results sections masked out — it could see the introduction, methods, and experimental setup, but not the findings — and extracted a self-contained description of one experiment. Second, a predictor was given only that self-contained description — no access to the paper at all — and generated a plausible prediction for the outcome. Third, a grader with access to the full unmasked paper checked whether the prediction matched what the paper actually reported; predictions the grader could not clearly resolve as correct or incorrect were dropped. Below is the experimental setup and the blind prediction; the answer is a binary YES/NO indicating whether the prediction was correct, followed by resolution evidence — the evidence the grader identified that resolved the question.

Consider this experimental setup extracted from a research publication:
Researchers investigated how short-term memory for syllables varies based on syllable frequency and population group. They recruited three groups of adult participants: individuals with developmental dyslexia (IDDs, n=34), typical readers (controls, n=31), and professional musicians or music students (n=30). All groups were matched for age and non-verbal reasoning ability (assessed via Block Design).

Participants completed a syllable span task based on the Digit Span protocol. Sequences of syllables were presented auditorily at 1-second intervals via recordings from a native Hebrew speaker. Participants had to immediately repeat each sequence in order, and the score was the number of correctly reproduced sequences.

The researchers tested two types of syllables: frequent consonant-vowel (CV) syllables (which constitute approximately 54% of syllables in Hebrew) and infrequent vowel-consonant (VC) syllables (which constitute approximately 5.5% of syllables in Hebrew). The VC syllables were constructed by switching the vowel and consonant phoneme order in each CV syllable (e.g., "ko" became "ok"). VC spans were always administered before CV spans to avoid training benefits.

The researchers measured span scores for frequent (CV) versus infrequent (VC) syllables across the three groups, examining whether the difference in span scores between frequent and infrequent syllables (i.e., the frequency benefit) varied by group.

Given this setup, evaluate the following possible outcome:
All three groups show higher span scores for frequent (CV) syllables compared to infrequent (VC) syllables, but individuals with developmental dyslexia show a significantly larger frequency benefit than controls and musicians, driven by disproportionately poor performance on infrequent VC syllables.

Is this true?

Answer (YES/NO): NO